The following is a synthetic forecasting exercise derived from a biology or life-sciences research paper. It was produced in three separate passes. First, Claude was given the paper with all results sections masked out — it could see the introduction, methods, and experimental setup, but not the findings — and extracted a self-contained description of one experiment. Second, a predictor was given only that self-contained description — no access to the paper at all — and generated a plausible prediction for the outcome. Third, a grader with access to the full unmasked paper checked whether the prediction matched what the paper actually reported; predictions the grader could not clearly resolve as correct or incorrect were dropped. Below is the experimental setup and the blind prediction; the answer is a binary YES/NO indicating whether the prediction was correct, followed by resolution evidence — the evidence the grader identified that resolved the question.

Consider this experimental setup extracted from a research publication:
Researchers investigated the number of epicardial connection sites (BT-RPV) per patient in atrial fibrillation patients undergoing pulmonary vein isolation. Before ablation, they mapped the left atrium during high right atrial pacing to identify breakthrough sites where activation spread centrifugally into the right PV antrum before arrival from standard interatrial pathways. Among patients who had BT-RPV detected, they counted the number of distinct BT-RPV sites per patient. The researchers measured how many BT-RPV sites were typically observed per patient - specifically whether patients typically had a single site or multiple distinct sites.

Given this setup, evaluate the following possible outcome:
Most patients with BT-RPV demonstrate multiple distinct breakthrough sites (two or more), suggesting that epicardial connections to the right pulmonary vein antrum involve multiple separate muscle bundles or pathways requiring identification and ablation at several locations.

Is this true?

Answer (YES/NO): NO